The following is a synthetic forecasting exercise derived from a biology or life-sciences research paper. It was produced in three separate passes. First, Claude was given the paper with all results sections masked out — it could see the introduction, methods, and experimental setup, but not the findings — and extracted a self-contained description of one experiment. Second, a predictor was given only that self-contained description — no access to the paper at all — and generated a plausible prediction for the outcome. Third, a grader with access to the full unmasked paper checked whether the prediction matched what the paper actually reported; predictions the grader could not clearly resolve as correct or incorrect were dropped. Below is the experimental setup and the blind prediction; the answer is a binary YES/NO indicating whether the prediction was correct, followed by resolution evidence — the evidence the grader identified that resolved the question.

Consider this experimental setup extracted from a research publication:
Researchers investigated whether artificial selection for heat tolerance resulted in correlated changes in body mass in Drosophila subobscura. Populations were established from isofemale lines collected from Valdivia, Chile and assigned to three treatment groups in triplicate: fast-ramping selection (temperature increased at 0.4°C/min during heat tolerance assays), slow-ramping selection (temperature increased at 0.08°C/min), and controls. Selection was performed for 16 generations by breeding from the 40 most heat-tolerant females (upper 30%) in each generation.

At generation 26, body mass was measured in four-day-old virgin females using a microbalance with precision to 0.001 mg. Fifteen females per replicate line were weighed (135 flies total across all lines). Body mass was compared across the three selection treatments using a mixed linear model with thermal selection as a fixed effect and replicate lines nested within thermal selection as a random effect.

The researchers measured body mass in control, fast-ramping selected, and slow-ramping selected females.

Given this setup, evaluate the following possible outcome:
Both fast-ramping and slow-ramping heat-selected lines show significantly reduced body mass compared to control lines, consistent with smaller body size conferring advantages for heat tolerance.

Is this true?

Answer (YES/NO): NO